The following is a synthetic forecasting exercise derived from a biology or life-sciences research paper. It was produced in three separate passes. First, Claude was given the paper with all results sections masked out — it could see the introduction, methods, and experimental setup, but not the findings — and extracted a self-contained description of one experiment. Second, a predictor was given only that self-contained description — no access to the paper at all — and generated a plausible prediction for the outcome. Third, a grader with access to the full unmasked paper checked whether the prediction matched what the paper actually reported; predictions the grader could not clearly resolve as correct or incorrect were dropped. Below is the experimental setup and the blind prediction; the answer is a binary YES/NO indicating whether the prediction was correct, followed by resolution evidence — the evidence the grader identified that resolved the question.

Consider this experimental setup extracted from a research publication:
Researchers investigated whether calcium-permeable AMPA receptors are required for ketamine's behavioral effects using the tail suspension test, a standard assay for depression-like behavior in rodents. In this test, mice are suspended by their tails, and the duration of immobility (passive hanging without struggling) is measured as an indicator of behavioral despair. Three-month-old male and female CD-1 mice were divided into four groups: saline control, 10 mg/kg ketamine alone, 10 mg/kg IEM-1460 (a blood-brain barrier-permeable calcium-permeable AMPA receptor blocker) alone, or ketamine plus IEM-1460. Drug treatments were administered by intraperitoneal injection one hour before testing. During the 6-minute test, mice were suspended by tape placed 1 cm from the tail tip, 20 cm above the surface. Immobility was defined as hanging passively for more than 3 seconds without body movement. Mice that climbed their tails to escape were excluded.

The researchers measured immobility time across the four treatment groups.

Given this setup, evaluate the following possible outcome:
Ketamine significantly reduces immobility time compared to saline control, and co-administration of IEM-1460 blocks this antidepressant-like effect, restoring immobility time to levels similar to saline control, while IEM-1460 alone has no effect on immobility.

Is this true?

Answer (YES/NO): YES